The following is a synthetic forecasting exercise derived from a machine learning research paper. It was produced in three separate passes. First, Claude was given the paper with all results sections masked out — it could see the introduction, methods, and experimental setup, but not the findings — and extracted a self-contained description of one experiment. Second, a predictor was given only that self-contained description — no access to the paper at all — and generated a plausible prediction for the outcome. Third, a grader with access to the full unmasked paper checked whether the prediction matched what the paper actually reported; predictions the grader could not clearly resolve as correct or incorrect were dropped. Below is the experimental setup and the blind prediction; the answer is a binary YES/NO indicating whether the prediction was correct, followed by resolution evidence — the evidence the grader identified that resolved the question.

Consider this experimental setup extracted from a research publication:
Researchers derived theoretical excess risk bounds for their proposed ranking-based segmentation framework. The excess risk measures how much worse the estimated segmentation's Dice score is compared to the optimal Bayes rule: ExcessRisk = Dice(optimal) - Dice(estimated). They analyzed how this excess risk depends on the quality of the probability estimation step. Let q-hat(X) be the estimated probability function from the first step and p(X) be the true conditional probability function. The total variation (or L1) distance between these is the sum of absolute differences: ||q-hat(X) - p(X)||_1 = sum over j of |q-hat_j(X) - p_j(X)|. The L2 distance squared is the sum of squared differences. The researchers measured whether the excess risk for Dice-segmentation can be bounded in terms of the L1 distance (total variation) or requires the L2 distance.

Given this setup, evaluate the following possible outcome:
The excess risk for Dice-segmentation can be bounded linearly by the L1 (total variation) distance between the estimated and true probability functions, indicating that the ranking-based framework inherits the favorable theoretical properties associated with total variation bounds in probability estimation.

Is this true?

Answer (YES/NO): YES